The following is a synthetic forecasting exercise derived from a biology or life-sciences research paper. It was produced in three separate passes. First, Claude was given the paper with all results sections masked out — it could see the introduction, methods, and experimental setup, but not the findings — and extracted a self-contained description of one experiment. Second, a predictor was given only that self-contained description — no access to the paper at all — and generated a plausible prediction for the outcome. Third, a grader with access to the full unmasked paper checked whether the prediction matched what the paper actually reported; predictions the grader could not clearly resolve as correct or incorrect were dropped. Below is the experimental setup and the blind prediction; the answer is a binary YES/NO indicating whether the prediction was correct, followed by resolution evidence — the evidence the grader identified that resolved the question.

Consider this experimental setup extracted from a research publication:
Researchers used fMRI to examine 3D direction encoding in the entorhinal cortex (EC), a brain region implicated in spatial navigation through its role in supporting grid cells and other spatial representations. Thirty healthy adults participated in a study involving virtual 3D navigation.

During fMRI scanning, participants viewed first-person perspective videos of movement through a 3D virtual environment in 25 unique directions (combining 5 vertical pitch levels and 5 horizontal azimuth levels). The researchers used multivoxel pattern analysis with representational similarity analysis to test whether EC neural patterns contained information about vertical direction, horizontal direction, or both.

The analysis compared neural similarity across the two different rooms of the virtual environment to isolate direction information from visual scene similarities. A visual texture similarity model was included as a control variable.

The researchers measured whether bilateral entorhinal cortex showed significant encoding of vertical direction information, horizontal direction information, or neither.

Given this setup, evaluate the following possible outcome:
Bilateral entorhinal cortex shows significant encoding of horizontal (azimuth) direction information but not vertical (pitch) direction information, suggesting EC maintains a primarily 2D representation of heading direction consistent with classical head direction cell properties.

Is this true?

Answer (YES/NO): NO